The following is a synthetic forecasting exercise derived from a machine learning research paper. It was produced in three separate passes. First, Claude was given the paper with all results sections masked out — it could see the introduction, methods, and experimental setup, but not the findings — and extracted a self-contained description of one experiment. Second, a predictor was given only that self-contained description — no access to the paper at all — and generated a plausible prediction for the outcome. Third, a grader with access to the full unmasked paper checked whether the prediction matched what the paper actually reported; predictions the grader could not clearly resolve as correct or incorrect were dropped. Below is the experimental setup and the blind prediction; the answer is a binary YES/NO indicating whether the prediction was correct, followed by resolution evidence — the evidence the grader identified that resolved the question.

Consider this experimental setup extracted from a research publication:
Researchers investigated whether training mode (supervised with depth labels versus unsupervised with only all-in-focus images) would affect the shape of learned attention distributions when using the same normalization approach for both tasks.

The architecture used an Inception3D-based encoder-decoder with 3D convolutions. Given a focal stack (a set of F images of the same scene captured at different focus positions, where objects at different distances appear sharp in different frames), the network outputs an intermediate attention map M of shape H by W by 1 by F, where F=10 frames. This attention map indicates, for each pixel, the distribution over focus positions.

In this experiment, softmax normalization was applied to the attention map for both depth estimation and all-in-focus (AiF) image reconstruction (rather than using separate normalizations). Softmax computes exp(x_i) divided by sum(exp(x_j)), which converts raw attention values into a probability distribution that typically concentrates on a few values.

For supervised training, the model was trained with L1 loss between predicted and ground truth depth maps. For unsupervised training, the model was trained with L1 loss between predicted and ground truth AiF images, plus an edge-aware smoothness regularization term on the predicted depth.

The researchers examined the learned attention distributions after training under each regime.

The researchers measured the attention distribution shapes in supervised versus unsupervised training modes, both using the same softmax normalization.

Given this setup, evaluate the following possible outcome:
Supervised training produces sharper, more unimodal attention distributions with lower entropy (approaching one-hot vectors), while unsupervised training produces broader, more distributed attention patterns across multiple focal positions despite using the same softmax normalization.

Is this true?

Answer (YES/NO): NO